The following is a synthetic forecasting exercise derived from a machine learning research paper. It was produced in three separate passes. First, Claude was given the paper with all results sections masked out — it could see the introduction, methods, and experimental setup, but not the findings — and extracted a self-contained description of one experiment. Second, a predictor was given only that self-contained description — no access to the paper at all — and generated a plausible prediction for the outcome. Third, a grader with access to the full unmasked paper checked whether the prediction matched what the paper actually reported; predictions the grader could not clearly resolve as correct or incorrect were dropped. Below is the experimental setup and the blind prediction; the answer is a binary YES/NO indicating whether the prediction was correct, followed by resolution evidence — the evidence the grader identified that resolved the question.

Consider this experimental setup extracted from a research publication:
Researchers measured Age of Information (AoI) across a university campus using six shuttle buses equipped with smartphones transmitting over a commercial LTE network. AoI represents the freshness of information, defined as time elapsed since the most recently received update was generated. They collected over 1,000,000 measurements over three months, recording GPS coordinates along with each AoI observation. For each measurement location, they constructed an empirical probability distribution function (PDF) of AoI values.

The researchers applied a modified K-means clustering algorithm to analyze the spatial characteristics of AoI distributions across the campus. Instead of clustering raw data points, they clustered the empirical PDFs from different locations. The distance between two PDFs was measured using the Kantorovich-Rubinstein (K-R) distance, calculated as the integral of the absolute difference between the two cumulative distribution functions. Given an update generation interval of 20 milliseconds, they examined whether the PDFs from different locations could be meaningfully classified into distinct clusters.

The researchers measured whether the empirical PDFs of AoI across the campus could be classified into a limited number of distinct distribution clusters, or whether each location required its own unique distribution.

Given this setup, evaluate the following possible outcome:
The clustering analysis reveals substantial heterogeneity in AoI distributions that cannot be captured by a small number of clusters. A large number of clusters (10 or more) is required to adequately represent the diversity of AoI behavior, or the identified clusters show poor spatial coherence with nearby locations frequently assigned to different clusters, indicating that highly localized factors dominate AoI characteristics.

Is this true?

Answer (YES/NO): NO